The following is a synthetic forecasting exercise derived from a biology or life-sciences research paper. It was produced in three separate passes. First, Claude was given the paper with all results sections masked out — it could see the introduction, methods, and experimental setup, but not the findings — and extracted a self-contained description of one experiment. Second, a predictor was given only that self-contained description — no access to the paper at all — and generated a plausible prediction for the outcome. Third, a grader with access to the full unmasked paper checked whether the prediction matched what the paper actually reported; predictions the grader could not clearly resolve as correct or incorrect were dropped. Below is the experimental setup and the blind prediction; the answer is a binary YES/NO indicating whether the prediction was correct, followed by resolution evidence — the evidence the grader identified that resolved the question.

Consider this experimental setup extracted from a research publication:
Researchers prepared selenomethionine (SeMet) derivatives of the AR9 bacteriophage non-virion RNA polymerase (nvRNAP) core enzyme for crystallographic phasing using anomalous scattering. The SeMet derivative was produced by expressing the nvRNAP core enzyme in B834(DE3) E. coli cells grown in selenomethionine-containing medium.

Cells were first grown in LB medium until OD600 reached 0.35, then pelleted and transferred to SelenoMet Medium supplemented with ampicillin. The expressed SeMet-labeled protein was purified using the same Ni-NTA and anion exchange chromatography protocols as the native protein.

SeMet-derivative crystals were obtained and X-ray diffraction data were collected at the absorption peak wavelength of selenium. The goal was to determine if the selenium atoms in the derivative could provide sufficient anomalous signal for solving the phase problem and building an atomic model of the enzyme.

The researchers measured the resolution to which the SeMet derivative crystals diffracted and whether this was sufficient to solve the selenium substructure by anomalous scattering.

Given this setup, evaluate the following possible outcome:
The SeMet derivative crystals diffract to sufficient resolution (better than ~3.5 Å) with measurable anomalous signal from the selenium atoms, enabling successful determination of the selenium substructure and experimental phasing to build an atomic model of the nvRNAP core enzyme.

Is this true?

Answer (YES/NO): NO